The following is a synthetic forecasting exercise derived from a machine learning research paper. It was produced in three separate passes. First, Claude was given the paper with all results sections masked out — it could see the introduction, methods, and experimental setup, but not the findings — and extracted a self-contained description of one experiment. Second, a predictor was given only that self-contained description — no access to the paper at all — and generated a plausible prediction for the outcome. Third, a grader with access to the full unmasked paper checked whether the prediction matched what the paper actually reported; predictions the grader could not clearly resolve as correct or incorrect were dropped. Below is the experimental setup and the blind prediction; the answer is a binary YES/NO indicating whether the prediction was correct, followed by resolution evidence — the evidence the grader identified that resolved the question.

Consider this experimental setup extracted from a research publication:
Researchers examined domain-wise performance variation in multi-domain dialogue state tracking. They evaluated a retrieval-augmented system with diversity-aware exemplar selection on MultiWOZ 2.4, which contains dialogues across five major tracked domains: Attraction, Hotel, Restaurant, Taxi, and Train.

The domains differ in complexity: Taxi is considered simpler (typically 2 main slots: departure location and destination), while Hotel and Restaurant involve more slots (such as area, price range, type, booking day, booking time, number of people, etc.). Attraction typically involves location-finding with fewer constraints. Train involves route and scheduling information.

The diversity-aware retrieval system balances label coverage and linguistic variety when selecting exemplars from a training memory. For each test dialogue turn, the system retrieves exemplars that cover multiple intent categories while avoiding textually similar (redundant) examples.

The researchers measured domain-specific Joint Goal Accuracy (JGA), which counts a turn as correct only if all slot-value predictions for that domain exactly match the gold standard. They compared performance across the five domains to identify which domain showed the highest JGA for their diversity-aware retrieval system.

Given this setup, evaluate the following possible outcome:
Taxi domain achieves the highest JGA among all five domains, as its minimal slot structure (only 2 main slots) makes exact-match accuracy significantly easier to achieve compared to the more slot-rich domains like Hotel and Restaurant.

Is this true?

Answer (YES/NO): YES